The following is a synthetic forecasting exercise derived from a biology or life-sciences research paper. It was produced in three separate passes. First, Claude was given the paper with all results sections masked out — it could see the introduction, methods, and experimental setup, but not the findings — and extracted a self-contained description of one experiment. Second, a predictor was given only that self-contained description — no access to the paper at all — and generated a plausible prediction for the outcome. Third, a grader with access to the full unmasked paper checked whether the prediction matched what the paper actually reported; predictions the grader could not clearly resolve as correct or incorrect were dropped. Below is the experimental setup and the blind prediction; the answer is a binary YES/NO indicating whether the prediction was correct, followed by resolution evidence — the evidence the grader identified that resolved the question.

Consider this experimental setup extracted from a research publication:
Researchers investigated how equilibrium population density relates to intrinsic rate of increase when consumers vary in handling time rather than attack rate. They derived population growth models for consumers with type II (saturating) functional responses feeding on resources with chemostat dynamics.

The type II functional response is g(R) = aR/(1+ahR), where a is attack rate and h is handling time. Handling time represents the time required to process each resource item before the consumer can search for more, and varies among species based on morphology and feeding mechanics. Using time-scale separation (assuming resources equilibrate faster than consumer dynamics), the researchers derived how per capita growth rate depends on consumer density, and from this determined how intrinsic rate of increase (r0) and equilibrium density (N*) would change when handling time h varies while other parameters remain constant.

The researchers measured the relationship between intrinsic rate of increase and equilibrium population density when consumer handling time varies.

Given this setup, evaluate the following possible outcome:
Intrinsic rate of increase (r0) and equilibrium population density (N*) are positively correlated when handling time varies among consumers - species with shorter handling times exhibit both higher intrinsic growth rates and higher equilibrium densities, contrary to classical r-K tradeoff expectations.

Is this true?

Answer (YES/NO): YES